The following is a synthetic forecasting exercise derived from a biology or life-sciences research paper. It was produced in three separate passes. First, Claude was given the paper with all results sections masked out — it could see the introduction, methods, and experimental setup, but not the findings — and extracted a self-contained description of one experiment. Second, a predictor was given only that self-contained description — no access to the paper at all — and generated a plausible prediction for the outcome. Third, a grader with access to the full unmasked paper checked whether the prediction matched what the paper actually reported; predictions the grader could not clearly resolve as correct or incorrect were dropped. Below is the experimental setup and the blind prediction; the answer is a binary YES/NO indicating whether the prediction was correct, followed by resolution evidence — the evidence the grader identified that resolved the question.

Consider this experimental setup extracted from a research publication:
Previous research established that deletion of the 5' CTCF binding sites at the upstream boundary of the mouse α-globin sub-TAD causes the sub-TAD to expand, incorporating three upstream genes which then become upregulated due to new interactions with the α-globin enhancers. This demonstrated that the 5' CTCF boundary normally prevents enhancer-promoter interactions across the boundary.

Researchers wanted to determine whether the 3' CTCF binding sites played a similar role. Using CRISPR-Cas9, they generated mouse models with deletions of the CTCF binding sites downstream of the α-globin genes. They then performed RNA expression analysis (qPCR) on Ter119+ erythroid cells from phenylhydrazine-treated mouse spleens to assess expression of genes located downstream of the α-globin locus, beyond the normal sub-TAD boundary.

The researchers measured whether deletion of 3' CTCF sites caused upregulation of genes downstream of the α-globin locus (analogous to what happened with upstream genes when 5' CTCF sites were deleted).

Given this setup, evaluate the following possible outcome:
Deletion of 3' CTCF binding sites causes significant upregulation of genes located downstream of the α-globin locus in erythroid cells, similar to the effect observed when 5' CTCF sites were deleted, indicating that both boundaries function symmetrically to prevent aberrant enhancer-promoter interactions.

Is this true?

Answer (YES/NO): NO